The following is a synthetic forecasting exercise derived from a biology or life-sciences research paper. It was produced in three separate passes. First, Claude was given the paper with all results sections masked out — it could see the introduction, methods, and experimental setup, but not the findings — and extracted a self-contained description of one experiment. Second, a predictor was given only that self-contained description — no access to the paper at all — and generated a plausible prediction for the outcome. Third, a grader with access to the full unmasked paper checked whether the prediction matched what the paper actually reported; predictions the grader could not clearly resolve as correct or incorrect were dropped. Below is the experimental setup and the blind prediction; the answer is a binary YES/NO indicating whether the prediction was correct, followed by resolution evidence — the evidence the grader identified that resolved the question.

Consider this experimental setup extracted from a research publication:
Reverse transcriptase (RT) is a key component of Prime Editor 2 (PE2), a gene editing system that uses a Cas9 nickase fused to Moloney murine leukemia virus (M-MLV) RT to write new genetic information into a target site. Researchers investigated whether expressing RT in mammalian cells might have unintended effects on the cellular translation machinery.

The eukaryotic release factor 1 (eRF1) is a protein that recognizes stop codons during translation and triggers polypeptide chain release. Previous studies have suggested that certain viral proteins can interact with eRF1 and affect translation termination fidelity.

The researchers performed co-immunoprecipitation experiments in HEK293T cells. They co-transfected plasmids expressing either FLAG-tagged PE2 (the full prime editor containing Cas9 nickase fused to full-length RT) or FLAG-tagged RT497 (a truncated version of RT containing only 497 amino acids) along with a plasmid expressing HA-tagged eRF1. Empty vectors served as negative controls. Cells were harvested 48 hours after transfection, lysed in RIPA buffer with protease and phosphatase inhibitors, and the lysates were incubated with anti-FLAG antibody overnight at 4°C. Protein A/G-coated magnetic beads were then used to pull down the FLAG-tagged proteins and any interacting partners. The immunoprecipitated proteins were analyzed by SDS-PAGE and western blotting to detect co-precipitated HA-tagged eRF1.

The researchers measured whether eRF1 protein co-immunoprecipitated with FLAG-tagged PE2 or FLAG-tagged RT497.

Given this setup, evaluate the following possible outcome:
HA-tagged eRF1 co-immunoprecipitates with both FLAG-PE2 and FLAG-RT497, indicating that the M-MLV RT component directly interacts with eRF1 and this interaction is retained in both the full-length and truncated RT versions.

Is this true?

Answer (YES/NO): NO